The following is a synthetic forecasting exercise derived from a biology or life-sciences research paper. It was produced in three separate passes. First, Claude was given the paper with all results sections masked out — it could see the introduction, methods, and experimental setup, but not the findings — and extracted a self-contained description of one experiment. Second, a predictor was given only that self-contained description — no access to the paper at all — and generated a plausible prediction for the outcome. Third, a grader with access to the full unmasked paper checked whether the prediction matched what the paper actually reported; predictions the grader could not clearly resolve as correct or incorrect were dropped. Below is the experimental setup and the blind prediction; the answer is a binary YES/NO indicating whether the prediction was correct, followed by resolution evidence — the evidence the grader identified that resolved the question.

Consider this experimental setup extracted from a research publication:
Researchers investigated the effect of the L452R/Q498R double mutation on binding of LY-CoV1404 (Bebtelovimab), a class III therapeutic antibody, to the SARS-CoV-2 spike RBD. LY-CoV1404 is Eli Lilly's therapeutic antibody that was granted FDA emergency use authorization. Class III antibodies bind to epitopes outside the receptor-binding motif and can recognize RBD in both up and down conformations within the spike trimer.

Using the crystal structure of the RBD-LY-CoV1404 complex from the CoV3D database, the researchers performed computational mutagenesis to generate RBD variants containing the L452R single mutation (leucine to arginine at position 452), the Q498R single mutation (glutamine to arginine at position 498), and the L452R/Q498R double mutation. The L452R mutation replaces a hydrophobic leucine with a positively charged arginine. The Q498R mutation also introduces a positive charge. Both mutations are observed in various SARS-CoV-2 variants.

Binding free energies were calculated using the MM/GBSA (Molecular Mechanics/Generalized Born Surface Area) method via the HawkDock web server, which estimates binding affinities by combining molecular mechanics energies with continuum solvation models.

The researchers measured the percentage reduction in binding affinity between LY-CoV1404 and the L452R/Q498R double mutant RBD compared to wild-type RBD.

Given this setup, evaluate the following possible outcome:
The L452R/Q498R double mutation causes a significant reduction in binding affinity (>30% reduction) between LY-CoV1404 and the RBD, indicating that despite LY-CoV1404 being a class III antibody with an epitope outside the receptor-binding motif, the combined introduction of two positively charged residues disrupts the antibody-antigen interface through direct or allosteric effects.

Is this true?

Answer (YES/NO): NO